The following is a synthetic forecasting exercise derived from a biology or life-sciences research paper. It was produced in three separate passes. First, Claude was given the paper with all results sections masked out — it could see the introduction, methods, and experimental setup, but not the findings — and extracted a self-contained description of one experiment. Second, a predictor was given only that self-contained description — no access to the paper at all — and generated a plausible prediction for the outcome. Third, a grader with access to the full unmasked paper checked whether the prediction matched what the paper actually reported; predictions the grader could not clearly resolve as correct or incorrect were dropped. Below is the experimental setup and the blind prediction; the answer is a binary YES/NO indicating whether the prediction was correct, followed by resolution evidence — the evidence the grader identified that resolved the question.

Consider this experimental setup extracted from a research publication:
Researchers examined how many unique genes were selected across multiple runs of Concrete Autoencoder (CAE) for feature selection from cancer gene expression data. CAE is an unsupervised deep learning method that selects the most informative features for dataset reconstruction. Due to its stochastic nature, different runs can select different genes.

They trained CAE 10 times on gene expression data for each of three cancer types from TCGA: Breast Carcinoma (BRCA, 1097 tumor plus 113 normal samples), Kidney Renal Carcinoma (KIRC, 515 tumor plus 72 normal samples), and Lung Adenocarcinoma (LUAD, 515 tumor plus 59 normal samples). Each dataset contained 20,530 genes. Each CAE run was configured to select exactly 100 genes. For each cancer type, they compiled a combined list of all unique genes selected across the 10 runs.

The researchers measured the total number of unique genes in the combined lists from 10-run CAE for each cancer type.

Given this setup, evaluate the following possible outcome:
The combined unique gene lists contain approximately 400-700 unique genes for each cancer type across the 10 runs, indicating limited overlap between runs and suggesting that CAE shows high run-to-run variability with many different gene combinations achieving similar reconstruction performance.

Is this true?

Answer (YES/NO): YES